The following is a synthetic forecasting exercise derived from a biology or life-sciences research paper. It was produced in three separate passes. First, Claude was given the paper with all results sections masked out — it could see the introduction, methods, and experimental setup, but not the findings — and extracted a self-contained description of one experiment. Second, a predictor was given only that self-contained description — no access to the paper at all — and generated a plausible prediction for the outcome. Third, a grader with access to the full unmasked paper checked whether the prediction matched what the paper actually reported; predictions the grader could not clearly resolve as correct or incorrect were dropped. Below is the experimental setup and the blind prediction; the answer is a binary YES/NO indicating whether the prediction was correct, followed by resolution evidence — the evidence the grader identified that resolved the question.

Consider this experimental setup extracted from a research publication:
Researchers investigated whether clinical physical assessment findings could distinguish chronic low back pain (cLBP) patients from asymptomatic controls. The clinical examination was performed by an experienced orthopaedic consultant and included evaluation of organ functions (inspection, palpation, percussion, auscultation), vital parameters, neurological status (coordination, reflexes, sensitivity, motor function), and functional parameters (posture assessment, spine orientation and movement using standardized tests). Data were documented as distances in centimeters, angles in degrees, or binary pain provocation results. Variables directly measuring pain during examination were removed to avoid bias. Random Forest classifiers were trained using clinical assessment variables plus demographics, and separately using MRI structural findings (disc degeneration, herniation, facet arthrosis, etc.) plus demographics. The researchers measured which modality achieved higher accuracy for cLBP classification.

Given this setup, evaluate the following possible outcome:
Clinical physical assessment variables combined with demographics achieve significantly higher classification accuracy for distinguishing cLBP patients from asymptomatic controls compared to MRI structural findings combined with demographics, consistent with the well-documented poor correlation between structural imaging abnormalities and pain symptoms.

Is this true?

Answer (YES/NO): NO